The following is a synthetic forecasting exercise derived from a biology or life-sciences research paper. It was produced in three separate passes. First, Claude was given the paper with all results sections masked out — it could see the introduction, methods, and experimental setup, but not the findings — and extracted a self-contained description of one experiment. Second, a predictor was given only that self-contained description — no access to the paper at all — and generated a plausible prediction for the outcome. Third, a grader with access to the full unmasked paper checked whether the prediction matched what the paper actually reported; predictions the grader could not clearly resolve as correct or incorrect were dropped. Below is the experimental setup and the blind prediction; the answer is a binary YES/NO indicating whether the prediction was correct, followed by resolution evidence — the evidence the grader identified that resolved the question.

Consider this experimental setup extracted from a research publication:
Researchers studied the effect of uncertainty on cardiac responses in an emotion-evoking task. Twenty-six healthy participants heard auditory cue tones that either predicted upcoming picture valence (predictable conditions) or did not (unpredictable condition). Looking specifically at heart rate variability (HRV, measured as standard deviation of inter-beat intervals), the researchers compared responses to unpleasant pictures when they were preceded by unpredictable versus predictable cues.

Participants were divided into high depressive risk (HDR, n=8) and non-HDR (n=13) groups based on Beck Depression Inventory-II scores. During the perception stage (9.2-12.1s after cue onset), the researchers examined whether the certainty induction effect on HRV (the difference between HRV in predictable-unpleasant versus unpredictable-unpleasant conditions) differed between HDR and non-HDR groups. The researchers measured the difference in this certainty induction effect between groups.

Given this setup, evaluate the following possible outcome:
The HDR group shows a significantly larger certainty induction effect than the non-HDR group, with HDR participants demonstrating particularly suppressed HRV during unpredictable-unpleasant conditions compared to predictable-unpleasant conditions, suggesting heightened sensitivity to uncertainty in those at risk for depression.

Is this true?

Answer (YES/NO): NO